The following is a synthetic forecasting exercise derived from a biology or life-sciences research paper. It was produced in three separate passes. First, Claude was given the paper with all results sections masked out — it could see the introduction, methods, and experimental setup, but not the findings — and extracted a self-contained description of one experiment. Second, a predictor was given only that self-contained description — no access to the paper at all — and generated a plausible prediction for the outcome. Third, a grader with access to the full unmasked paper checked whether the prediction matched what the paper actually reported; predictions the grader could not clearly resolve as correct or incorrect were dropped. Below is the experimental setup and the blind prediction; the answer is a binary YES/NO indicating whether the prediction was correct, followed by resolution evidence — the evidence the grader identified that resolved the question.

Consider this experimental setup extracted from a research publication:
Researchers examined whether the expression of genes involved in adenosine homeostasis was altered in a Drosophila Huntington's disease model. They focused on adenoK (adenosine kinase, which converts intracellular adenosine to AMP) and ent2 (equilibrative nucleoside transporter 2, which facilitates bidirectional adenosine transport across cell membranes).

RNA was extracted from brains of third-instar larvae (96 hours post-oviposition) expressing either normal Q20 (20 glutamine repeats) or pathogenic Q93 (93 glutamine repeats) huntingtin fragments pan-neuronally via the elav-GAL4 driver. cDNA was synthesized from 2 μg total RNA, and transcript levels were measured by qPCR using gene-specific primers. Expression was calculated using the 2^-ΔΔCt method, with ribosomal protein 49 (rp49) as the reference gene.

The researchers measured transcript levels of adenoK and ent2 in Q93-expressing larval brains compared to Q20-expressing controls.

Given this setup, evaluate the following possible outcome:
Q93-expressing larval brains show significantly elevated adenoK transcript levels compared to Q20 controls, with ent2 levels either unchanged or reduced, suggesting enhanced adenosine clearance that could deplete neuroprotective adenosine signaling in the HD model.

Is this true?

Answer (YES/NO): NO